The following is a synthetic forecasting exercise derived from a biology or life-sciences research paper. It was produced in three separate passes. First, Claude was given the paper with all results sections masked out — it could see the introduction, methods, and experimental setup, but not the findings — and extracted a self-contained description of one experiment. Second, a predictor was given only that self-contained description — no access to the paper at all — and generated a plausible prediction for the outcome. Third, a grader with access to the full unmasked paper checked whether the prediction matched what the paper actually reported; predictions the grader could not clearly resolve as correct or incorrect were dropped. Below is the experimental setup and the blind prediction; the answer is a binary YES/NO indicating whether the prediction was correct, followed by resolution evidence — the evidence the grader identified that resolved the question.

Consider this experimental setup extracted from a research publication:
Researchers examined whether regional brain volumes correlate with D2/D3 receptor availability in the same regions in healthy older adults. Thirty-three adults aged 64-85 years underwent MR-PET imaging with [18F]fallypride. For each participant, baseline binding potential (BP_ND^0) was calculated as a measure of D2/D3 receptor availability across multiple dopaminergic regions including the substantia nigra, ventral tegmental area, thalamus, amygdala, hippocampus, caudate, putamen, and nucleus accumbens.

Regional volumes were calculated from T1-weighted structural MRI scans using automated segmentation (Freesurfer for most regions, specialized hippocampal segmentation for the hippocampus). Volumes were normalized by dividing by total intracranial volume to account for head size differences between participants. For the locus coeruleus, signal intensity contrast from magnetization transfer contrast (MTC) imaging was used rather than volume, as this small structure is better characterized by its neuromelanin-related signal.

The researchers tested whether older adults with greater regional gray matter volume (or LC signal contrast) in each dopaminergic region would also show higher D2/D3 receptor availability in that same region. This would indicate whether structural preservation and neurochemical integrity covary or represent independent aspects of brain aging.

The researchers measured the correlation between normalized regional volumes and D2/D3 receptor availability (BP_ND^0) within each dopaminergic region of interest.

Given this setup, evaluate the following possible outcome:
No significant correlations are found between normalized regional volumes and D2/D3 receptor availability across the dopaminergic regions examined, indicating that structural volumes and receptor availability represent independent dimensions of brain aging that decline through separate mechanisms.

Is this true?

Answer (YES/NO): YES